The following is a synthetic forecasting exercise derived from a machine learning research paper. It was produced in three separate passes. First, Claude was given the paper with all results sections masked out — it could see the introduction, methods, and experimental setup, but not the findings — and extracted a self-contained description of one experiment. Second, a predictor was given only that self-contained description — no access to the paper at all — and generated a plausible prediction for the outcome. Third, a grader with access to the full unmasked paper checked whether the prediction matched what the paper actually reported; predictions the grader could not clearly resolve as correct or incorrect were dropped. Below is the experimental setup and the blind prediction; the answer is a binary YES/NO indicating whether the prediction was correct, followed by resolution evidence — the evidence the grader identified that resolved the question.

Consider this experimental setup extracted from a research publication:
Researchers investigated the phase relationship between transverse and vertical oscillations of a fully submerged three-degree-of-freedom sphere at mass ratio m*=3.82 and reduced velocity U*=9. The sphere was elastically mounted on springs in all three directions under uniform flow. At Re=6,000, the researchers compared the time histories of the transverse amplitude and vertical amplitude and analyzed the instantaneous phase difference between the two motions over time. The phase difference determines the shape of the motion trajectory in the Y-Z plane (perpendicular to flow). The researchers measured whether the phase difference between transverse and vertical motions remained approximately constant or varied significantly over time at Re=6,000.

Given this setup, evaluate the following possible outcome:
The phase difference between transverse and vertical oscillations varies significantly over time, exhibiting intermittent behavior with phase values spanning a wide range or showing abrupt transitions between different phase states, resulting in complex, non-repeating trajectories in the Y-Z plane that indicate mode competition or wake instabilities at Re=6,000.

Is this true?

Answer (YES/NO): NO